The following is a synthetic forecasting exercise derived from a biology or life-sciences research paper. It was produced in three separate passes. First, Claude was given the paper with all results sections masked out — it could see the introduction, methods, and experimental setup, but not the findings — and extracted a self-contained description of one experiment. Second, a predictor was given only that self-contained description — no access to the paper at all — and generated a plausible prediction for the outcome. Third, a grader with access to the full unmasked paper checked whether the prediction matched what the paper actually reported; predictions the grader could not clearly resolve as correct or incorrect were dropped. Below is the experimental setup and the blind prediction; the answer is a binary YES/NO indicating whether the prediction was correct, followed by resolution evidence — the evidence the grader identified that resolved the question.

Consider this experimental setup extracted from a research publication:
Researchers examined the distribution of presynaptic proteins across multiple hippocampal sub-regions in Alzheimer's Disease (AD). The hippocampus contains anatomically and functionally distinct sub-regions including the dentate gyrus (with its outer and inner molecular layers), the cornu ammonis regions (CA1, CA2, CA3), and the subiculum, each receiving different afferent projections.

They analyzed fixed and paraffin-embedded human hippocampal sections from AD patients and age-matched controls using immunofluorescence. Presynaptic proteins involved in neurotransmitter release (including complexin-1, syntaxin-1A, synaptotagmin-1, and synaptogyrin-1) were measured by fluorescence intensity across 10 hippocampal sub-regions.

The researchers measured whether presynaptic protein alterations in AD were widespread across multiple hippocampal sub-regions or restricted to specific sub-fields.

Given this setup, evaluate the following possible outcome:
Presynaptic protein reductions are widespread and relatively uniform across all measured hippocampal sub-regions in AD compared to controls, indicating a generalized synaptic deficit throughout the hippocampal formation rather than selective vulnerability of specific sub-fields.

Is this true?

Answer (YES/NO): NO